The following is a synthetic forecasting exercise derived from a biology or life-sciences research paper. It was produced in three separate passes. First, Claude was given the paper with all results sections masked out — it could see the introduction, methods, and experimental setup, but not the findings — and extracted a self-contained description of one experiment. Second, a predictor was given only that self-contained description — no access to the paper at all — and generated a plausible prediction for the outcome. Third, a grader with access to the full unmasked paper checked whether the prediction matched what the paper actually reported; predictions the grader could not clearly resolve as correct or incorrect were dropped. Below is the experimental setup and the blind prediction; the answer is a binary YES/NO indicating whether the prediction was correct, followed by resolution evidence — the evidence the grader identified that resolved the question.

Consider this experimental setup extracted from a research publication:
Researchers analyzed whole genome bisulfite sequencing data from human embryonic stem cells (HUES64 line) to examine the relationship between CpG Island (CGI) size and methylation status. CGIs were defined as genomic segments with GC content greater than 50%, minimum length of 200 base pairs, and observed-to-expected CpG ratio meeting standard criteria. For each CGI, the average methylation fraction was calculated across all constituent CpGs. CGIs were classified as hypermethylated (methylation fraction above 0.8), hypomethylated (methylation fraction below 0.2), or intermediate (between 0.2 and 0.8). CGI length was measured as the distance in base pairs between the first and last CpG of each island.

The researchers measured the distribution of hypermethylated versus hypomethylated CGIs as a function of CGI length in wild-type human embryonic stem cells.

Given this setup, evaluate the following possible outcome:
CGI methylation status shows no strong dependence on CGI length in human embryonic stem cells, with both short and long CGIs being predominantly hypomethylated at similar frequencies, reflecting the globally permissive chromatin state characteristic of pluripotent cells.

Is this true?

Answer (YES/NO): NO